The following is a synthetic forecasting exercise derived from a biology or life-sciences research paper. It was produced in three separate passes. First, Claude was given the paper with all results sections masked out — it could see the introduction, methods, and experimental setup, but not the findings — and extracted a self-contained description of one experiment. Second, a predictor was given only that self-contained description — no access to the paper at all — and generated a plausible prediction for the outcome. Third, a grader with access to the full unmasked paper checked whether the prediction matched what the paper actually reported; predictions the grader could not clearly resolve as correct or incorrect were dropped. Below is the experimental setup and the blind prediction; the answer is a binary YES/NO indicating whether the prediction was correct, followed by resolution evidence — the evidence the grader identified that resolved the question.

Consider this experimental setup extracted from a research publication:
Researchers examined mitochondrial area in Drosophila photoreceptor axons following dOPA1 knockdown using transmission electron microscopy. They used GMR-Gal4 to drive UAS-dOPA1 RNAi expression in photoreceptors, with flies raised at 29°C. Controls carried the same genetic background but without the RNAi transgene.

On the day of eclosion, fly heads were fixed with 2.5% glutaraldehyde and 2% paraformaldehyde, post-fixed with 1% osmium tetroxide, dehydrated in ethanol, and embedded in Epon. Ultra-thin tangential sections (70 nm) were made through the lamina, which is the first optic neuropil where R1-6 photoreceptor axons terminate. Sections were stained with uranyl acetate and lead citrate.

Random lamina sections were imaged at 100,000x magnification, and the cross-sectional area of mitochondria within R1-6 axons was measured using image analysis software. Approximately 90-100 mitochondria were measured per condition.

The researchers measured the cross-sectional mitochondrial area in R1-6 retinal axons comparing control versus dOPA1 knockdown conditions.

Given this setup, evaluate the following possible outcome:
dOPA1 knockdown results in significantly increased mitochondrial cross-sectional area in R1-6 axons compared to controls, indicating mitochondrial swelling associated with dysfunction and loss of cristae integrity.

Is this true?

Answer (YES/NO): NO